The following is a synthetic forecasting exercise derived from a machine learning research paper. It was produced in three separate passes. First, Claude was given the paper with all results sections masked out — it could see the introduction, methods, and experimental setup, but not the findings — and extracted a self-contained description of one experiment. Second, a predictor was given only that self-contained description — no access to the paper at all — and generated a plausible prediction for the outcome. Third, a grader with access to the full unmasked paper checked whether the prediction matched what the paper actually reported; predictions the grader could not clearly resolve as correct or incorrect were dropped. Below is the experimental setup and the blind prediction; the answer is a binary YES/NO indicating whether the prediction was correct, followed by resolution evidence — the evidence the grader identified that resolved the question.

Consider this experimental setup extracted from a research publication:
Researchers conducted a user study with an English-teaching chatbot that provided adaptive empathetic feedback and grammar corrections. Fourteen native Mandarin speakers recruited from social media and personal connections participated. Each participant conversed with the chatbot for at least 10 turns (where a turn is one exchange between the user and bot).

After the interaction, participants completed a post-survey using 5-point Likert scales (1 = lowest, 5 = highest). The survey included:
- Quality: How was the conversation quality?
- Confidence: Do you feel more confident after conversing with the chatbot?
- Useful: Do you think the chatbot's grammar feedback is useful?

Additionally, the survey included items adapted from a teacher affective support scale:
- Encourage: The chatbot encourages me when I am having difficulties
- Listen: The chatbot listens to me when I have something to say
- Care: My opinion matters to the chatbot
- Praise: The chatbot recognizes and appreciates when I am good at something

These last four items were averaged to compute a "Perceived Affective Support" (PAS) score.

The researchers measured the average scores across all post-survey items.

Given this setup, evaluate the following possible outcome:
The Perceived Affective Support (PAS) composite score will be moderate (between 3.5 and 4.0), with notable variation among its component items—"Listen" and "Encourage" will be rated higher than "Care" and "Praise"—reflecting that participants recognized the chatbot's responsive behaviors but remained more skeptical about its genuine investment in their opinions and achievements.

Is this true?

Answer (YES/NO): NO